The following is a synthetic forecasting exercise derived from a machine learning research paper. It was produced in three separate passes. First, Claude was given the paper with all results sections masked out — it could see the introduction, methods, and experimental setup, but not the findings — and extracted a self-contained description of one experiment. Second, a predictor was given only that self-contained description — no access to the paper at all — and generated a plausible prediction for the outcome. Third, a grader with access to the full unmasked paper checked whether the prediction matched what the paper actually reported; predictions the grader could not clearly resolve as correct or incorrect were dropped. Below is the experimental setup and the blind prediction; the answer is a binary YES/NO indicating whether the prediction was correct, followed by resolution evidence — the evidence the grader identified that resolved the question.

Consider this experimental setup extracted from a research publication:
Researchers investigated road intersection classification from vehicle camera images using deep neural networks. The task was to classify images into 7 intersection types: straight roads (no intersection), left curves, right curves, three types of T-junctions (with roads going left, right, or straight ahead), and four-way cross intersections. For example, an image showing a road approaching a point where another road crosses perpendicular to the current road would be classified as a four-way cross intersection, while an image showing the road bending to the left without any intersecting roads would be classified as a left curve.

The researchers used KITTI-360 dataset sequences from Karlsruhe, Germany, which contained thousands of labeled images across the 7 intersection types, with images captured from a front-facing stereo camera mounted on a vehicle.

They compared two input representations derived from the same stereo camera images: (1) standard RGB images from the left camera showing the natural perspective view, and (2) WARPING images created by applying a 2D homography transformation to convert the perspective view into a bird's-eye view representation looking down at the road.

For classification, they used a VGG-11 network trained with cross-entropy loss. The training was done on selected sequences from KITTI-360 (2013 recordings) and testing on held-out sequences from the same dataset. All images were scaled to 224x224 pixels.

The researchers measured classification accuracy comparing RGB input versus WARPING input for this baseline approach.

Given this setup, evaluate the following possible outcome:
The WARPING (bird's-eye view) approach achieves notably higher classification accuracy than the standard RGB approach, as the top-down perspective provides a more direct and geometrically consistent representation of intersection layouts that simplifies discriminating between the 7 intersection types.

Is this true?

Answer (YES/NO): YES